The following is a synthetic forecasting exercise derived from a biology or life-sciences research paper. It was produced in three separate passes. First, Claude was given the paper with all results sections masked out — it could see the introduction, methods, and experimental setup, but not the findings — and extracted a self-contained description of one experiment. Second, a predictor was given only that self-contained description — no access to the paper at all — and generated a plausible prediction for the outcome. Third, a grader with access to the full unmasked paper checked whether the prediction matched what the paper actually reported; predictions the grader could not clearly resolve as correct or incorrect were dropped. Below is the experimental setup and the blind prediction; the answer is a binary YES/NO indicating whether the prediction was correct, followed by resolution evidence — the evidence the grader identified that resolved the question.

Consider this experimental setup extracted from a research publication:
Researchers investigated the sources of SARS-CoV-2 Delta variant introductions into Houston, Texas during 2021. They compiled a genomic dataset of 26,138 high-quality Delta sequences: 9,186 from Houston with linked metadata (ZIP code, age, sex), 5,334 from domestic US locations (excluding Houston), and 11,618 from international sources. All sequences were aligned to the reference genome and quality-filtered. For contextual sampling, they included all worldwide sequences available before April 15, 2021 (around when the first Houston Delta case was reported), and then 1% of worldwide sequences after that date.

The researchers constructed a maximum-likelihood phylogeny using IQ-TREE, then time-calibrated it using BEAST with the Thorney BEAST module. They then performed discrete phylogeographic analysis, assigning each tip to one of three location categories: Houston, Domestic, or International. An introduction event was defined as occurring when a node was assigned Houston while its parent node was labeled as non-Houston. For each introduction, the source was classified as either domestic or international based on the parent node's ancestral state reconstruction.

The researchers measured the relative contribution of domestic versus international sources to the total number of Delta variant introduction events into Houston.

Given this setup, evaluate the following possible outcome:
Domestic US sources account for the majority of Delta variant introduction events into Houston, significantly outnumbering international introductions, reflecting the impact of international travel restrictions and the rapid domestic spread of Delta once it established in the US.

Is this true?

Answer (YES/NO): YES